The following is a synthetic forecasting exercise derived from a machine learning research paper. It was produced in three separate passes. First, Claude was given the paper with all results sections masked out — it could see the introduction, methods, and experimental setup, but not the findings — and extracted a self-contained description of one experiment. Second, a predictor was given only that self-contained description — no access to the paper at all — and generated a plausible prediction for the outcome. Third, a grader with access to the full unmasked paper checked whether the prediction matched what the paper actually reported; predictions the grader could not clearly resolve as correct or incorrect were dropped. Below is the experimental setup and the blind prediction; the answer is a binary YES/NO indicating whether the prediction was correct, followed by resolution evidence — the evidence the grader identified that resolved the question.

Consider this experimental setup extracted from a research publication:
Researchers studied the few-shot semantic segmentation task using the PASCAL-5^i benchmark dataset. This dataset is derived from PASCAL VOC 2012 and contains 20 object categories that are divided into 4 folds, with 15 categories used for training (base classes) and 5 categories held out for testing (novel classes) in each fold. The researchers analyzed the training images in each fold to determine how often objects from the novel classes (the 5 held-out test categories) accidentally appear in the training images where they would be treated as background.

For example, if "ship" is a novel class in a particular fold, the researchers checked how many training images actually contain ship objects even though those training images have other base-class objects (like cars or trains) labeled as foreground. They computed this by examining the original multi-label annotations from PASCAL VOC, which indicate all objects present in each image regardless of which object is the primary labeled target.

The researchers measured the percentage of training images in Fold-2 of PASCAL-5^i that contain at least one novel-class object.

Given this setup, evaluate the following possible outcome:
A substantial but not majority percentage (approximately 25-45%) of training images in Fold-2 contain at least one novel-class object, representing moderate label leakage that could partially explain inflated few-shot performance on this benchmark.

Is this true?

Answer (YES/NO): NO